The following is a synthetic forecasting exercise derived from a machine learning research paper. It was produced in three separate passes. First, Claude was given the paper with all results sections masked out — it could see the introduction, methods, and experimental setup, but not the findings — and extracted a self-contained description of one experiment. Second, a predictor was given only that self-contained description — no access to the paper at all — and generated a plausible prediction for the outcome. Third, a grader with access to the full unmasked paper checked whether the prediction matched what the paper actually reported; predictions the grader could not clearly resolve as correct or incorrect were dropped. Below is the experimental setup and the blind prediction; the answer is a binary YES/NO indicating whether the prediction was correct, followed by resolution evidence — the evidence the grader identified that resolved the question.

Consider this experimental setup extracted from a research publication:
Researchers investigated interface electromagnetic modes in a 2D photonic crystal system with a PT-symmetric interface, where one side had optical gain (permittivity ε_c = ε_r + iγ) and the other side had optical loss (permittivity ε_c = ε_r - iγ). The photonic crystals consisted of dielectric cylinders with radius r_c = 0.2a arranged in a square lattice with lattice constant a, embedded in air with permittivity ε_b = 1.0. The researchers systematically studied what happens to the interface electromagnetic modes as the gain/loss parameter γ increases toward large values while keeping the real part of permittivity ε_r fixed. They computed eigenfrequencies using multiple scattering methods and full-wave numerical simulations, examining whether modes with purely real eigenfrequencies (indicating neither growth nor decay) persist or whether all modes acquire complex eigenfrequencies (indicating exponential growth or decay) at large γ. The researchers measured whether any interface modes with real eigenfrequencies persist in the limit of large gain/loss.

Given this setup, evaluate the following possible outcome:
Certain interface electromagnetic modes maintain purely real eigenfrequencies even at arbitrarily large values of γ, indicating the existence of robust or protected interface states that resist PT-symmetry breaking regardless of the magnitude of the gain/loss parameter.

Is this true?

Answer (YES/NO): YES